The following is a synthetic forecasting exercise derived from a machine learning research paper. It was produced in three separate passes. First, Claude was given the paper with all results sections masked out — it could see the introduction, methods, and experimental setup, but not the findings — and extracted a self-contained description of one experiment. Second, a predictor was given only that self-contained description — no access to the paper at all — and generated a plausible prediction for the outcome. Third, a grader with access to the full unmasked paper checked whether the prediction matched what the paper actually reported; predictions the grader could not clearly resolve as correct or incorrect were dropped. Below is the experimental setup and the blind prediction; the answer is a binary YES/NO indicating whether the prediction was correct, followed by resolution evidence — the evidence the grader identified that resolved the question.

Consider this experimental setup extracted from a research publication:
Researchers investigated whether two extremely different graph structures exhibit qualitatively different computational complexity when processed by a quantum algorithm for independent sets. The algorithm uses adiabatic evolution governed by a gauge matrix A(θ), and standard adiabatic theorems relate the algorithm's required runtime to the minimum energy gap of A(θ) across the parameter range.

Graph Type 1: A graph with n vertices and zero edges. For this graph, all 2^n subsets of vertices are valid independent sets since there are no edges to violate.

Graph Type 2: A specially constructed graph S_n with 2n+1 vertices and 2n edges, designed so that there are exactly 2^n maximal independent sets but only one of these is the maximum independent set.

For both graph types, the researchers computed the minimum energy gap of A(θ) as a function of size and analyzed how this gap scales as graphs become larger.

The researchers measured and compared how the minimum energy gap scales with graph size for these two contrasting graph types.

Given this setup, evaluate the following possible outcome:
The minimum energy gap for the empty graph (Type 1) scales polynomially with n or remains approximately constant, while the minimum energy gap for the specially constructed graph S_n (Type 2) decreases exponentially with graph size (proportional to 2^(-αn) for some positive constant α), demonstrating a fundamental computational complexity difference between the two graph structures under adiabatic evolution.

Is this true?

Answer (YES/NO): YES